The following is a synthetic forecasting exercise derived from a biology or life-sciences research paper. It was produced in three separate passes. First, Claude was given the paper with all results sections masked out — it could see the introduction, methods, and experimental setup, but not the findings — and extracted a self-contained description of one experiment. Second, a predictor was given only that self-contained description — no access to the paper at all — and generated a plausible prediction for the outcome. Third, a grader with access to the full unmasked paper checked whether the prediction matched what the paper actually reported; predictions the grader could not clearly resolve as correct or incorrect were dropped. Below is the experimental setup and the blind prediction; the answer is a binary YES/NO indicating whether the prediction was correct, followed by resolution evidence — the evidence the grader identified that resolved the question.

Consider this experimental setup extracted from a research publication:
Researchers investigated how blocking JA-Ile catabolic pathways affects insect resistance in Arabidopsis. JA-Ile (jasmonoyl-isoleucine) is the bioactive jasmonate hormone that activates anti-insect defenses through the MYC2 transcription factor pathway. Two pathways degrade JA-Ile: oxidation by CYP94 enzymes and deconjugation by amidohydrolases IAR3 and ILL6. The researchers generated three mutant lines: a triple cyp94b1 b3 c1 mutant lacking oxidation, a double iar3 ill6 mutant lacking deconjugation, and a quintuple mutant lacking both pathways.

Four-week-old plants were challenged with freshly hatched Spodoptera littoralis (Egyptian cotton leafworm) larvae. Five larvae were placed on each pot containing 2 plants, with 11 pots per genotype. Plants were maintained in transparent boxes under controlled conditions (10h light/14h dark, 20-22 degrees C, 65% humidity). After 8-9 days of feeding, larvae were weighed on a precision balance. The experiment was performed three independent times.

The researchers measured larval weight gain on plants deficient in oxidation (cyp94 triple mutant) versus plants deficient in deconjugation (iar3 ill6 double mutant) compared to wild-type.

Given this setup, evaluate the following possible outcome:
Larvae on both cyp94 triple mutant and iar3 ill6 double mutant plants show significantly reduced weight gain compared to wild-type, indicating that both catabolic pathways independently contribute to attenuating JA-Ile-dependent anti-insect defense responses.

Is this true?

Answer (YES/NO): NO